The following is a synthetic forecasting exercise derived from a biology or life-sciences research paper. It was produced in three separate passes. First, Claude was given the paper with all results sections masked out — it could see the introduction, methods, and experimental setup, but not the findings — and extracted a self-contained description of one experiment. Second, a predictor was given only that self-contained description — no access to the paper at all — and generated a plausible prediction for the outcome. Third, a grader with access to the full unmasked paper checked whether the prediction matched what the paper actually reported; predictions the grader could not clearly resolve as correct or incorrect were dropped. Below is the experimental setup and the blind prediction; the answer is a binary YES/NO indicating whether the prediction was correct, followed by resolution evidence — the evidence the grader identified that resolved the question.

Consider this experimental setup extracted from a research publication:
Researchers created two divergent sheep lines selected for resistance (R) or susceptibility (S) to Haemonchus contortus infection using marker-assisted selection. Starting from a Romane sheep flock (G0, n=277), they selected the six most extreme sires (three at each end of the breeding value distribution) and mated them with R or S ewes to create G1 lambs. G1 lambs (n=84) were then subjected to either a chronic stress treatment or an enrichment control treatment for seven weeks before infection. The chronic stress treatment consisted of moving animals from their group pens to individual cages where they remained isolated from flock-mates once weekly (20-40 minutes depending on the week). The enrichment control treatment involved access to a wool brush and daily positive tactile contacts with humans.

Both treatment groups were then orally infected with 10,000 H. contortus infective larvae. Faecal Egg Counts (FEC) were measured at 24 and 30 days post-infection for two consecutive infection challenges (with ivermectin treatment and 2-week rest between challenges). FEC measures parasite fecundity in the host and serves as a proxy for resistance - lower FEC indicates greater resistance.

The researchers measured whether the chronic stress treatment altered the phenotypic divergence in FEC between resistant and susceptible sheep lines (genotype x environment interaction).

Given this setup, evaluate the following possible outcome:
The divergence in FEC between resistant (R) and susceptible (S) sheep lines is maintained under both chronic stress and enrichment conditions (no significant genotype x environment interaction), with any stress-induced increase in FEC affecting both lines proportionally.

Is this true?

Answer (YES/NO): NO